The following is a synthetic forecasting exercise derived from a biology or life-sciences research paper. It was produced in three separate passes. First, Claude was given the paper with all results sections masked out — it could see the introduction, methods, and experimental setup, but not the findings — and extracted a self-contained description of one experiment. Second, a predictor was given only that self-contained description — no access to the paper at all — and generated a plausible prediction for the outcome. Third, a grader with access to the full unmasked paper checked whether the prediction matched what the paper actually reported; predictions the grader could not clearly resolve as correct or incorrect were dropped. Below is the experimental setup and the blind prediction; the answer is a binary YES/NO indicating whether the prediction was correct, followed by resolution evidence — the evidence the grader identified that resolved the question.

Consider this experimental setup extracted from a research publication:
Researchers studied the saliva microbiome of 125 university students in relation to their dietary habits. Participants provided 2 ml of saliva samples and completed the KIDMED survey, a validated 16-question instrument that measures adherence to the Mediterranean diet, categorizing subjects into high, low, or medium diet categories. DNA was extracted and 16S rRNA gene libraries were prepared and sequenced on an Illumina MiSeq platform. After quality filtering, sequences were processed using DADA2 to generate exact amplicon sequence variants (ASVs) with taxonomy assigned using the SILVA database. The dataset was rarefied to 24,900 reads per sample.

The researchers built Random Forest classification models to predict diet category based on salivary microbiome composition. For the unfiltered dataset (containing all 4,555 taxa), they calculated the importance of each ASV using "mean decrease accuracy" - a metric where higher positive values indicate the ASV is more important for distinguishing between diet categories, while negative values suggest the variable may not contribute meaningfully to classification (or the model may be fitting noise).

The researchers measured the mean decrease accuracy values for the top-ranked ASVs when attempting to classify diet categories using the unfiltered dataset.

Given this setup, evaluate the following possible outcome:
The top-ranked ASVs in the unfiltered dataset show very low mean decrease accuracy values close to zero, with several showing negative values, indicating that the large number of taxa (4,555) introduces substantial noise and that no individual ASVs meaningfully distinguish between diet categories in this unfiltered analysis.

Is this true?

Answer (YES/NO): YES